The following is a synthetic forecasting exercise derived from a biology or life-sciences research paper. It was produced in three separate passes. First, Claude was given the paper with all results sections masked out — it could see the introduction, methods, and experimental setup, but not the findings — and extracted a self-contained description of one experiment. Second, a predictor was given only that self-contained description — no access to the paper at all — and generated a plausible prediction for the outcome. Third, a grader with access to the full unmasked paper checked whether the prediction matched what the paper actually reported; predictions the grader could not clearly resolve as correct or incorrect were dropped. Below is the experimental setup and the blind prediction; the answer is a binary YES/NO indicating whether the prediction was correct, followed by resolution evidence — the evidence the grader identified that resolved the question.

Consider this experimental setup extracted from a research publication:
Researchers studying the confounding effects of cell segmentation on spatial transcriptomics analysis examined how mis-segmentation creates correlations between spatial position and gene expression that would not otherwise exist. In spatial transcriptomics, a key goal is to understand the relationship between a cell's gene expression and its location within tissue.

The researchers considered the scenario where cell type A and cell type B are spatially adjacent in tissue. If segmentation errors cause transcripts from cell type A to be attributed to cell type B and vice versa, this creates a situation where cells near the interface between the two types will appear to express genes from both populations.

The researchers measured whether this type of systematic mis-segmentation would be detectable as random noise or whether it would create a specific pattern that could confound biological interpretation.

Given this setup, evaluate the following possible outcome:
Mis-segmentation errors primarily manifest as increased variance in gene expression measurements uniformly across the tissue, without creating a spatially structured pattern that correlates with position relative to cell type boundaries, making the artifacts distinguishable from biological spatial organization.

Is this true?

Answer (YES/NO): NO